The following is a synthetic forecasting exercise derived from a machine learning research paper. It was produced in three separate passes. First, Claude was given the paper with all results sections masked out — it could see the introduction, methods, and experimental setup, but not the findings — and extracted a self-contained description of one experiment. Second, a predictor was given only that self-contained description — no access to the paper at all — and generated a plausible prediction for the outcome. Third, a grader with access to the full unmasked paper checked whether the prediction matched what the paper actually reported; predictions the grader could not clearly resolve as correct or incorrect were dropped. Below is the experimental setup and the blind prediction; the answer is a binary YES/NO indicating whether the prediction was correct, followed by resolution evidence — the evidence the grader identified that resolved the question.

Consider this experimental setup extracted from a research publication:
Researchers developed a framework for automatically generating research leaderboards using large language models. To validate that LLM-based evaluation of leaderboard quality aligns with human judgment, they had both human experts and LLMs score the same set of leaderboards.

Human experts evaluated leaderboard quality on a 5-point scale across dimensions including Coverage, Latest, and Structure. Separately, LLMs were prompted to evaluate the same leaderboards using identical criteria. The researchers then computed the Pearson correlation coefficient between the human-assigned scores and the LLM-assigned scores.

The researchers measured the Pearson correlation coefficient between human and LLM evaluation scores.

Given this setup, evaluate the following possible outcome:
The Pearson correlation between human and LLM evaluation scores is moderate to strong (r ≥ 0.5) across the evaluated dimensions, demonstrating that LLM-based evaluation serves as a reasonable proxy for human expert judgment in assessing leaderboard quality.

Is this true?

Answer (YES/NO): YES